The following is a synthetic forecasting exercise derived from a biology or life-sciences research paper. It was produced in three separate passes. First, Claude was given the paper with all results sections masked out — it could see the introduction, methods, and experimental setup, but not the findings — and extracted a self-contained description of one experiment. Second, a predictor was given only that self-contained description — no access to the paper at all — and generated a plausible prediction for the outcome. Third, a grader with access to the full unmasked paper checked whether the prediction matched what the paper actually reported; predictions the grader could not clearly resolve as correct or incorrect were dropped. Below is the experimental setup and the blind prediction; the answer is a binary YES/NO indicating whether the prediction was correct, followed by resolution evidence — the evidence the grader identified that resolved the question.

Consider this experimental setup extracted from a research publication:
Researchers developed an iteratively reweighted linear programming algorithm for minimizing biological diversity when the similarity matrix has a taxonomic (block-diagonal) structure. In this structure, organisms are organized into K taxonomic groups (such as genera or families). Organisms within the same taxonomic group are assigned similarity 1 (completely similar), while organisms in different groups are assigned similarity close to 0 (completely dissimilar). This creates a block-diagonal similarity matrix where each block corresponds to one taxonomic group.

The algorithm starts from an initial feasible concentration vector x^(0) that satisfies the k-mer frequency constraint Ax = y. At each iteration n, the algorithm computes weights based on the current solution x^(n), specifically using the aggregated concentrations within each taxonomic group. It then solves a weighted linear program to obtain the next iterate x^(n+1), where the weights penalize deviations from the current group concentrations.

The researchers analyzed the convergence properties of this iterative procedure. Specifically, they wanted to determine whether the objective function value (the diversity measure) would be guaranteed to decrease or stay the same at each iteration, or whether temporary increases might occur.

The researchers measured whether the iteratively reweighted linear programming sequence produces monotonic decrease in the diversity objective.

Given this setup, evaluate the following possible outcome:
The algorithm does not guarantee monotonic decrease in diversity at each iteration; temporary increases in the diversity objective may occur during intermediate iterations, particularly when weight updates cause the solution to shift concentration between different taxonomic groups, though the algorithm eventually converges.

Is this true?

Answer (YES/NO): NO